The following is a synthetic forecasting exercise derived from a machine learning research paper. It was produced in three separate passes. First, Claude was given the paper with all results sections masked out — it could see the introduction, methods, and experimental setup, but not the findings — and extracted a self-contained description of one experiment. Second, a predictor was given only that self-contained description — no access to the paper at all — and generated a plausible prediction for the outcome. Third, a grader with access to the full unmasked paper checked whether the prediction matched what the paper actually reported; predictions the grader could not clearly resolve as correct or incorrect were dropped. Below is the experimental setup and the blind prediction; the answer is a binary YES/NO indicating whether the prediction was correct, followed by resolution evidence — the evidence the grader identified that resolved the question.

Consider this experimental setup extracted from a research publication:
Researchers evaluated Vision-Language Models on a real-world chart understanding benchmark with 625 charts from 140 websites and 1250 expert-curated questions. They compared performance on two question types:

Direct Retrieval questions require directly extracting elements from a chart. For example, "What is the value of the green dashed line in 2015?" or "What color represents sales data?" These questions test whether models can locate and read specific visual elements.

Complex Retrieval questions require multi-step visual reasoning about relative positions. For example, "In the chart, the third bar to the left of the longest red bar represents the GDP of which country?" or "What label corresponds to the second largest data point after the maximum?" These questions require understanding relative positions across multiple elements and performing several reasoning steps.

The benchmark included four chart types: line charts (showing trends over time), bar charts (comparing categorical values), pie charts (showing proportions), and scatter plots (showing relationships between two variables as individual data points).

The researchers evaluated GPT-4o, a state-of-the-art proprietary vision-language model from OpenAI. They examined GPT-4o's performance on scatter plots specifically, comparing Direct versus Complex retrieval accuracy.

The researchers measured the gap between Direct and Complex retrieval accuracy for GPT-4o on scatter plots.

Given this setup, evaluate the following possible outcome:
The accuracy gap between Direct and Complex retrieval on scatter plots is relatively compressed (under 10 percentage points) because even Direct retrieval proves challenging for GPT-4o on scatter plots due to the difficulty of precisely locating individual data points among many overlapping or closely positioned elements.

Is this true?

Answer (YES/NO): NO